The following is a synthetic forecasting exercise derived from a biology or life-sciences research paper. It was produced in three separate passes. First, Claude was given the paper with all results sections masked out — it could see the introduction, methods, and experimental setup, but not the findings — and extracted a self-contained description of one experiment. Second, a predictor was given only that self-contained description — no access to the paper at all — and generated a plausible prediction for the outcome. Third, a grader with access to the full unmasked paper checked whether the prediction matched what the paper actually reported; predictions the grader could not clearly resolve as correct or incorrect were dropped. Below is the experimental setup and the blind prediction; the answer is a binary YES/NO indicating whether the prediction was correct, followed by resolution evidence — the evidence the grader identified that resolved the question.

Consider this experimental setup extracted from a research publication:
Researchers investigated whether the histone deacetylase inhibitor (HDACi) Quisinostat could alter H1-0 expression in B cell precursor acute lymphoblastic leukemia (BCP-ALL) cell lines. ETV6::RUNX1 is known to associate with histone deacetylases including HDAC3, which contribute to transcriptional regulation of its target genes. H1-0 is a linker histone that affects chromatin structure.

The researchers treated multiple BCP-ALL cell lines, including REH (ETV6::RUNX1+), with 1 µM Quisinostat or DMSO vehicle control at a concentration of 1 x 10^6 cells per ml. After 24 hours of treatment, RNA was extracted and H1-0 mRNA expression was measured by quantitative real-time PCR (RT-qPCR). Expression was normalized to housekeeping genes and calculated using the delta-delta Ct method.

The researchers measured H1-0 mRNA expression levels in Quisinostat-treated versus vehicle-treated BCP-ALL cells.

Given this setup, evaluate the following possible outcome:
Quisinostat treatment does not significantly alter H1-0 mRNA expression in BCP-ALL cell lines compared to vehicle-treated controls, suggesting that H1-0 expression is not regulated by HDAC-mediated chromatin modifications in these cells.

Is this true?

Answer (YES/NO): NO